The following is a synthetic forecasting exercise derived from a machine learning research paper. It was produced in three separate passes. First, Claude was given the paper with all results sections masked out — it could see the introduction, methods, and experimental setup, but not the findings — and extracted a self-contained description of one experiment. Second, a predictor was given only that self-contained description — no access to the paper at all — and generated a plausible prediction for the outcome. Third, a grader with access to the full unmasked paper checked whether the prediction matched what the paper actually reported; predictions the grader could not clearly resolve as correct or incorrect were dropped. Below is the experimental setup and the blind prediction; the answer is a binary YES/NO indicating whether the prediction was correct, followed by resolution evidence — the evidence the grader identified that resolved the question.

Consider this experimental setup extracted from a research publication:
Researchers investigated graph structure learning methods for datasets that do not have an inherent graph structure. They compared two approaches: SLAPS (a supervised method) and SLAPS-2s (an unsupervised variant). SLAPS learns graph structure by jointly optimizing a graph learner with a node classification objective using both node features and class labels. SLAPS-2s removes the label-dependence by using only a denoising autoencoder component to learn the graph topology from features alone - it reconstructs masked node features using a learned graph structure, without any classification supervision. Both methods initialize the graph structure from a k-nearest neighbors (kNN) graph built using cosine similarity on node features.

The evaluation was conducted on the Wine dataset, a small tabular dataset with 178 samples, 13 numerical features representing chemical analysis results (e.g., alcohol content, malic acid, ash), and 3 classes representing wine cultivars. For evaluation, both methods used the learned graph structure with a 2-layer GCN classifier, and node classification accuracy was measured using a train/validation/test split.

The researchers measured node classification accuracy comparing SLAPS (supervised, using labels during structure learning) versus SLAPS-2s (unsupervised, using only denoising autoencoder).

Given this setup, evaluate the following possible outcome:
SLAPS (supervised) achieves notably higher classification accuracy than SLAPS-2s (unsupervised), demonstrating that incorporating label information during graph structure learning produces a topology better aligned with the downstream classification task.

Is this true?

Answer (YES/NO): NO